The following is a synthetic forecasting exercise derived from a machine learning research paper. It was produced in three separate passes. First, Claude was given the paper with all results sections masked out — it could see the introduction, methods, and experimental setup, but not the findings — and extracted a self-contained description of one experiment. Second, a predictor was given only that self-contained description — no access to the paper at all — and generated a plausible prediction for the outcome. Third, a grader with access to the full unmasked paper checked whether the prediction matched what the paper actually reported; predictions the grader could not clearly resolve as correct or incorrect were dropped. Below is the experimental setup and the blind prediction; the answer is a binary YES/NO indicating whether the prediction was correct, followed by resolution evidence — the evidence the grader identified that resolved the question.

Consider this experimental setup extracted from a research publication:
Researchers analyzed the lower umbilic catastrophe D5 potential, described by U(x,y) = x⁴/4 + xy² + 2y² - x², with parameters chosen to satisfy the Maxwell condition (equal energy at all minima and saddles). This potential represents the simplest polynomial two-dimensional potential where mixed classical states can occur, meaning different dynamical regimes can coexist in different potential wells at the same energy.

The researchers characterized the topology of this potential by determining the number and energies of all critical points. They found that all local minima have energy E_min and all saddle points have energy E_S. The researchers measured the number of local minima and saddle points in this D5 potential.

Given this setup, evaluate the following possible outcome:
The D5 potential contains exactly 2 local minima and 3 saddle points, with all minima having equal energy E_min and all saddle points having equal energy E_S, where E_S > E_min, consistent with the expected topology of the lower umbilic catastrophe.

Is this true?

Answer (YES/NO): YES